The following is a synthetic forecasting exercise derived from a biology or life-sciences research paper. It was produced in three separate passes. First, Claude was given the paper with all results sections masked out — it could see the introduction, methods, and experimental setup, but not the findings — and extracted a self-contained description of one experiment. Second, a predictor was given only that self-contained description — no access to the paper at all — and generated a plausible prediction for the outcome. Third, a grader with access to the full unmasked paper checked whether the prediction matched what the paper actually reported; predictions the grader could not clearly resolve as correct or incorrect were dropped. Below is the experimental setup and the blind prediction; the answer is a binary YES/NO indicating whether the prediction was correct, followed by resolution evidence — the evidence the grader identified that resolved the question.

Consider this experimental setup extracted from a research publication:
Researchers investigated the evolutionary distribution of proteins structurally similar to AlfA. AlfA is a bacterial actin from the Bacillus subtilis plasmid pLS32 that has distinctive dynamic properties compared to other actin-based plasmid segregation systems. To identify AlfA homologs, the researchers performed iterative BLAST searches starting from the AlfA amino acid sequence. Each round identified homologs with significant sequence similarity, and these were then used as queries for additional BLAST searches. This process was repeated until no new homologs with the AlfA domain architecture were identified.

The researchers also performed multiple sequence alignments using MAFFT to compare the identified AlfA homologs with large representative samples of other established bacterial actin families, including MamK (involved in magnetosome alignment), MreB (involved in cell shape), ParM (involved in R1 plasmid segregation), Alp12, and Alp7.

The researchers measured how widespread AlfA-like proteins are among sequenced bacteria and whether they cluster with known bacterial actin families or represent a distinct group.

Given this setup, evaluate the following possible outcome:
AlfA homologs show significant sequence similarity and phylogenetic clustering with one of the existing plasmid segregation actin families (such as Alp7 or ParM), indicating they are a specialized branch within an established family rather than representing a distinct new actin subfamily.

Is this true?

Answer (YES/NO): NO